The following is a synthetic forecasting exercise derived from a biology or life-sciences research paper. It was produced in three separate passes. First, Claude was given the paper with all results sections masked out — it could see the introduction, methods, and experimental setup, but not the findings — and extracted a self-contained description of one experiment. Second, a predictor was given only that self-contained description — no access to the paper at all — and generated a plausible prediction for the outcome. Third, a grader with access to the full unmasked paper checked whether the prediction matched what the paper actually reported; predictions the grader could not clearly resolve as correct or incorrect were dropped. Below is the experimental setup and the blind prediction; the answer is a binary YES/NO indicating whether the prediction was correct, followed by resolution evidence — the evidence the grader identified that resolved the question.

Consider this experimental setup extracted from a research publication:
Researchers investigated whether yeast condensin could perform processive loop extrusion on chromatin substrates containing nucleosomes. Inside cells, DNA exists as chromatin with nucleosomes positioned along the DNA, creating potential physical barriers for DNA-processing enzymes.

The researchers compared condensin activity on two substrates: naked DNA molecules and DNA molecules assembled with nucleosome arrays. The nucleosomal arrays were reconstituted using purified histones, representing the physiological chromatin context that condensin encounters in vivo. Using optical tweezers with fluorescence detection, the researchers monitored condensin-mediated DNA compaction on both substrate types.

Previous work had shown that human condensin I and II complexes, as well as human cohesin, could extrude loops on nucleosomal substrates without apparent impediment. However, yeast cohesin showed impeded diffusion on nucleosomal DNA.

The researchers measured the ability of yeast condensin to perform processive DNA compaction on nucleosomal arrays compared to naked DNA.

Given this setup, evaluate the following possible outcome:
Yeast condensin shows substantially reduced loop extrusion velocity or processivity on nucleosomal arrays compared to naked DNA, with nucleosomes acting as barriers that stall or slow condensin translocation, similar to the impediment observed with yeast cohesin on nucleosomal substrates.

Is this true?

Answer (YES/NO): YES